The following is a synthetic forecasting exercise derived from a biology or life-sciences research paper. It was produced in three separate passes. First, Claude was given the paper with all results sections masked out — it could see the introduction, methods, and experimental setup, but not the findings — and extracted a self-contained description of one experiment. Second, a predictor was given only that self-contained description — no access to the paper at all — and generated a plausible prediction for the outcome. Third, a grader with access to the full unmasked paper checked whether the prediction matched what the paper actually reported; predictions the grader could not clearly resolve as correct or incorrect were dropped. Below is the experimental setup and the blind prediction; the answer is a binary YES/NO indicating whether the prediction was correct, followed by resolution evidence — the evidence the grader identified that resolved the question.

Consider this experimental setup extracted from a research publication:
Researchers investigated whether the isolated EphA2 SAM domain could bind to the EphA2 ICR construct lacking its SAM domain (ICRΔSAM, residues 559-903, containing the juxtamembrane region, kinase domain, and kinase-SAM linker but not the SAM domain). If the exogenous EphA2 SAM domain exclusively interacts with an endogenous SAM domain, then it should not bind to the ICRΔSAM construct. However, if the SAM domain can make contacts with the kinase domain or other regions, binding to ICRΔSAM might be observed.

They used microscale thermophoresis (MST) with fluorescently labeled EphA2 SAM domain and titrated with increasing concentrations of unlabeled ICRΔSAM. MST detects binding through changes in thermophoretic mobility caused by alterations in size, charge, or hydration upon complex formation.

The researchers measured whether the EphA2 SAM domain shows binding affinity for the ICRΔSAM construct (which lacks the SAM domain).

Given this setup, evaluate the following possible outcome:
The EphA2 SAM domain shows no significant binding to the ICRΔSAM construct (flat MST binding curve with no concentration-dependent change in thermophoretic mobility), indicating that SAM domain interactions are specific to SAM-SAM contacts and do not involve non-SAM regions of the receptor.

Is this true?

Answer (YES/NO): NO